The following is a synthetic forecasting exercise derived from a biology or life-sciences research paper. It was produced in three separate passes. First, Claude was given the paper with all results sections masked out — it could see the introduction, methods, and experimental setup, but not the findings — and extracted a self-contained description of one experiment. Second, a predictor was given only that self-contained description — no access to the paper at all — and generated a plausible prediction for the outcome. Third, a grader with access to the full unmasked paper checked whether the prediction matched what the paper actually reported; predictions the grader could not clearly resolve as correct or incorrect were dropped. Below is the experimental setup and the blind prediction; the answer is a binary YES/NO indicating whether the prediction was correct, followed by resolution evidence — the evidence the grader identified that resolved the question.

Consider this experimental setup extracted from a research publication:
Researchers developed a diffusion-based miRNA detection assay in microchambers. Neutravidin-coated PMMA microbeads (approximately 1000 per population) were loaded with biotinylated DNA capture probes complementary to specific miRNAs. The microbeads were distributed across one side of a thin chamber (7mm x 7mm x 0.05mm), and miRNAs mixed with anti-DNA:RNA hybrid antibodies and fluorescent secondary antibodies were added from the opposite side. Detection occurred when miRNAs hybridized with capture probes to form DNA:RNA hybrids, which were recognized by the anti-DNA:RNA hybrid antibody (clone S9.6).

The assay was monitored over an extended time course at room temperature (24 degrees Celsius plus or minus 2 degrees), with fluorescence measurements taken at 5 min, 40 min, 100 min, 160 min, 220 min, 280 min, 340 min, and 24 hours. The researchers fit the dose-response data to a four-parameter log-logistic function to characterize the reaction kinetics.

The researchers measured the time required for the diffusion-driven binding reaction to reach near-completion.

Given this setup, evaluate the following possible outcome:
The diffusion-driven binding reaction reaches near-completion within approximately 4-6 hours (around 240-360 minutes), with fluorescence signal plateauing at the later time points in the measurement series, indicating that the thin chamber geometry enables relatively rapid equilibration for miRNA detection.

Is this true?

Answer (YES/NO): NO